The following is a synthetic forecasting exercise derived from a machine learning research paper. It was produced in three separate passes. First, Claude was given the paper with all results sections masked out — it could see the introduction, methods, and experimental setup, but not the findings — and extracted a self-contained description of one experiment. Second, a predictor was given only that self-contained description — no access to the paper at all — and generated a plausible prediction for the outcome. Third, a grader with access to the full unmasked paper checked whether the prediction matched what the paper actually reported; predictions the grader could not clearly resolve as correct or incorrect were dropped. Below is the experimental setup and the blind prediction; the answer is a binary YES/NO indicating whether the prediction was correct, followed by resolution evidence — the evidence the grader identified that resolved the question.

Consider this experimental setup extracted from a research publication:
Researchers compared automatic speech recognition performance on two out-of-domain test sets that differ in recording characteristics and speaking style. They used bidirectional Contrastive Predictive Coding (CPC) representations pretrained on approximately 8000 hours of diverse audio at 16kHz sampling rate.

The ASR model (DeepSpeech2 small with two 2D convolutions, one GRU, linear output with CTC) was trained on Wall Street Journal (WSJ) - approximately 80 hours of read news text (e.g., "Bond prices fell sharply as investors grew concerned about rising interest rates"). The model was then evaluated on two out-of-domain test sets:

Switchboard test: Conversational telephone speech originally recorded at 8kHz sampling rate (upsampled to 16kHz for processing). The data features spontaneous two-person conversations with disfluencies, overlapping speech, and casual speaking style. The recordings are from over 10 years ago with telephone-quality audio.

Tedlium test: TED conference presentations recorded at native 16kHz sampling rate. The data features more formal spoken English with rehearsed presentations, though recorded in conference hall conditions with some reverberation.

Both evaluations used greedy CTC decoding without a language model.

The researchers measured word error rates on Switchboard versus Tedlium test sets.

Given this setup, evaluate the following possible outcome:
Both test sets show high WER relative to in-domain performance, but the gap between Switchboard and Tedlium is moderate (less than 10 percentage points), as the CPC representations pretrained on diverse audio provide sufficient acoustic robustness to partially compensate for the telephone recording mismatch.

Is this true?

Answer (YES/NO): NO